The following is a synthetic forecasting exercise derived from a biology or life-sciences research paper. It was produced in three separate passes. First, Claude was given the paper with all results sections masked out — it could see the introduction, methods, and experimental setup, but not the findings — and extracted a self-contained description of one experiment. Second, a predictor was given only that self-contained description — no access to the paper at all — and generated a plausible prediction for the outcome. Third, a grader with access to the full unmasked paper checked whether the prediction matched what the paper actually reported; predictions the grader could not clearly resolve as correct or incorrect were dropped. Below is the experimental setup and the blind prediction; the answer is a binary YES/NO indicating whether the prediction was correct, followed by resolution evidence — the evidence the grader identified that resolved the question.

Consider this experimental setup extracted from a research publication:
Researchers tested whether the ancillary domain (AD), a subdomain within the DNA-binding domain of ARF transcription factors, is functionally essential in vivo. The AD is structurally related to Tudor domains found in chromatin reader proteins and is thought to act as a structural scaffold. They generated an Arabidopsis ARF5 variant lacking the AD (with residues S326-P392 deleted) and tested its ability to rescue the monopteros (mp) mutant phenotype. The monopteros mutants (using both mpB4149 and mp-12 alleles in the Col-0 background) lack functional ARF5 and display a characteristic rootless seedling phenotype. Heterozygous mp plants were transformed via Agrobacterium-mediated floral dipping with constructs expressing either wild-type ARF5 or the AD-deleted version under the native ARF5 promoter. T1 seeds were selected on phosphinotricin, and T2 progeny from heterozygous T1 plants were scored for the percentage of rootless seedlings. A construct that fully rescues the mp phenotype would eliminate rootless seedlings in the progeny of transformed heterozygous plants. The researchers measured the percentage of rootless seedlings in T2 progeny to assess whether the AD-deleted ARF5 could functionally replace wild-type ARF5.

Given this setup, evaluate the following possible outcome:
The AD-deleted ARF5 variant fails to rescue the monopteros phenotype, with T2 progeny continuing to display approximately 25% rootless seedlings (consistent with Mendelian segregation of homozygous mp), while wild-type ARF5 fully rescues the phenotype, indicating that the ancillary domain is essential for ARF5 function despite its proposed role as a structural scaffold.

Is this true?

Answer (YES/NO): YES